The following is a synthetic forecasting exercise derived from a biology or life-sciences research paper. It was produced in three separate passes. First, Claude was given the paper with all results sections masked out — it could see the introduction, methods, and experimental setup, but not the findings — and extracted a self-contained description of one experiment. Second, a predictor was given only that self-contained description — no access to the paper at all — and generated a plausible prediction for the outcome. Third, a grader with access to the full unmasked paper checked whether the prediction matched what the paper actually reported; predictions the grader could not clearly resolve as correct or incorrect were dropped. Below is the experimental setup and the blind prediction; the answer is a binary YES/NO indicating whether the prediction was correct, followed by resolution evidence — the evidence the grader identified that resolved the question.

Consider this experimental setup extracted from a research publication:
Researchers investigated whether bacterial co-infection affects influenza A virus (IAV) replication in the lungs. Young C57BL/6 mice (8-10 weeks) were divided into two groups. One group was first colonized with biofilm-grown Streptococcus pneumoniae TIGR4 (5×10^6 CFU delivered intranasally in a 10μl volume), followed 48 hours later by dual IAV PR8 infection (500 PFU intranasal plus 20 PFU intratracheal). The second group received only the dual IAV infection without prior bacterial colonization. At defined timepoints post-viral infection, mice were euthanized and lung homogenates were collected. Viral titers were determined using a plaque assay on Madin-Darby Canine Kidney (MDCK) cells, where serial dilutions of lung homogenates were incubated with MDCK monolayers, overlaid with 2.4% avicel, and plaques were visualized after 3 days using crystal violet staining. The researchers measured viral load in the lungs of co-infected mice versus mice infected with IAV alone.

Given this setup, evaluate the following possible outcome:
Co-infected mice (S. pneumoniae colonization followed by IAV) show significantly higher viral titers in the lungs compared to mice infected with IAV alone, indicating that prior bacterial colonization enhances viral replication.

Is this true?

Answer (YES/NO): YES